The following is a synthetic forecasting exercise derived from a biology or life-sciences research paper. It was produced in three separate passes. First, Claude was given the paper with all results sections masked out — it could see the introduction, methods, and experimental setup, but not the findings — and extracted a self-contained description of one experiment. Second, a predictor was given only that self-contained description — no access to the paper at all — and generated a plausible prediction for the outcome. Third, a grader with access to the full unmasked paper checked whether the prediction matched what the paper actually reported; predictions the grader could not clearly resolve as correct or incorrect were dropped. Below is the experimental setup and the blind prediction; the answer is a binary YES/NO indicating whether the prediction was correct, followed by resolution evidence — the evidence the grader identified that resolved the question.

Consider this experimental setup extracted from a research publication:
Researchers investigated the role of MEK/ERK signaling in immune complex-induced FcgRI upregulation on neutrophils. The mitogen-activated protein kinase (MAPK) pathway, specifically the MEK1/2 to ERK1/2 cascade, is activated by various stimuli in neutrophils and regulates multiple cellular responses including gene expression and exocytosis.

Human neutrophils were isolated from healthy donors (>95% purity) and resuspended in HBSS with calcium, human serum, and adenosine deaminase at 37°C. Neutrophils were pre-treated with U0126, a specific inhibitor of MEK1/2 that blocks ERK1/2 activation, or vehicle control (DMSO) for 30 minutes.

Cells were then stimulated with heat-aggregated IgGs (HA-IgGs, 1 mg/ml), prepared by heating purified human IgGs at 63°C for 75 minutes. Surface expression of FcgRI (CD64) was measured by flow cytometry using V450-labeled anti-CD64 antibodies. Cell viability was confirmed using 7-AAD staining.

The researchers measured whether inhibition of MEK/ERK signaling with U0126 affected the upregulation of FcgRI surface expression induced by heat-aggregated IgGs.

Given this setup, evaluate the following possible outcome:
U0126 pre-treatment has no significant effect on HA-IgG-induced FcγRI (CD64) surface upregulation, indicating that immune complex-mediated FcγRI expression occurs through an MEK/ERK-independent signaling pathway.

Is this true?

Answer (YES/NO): YES